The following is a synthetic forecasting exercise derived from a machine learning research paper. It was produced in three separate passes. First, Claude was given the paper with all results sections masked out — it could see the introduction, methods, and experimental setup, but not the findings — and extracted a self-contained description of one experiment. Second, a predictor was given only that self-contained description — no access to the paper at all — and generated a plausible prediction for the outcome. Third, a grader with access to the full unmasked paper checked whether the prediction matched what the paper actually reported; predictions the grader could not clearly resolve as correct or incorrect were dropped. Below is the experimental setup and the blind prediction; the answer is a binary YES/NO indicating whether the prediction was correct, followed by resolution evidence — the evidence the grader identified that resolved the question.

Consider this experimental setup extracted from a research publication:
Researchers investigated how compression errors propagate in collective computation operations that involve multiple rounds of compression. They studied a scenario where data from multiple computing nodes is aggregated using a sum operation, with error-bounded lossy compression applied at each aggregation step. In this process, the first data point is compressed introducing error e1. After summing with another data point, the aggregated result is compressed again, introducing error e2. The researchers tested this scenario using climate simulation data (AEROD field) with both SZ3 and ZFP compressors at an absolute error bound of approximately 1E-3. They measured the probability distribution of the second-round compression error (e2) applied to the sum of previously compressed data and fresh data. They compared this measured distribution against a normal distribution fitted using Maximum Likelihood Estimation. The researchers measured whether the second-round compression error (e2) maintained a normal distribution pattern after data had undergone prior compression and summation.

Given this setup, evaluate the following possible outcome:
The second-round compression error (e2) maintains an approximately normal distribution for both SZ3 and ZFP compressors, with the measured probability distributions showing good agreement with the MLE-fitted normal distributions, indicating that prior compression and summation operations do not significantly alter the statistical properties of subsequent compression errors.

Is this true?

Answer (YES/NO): YES